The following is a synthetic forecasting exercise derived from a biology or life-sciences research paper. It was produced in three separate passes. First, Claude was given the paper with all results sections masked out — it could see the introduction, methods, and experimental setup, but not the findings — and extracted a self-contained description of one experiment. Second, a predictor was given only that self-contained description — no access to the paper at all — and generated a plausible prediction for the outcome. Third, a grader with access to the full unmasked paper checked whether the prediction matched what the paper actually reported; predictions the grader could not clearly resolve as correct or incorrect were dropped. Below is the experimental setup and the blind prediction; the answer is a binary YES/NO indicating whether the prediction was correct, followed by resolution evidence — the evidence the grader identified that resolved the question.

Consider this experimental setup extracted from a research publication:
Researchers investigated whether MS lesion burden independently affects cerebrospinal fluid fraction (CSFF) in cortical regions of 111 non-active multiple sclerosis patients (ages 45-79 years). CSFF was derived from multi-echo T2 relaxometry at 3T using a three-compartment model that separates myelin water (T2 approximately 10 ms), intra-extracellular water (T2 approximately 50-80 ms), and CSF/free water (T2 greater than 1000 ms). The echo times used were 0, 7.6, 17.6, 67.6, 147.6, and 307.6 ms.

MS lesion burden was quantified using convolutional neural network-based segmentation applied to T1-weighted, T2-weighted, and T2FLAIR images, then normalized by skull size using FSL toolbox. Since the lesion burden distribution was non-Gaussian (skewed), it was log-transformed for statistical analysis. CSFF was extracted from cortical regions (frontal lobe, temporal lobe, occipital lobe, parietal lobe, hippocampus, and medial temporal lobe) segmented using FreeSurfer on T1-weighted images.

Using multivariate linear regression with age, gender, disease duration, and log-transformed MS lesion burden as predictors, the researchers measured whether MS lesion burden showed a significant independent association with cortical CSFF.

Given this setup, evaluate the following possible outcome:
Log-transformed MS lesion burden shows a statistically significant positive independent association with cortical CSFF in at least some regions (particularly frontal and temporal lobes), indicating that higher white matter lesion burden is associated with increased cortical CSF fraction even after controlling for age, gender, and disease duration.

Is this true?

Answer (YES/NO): YES